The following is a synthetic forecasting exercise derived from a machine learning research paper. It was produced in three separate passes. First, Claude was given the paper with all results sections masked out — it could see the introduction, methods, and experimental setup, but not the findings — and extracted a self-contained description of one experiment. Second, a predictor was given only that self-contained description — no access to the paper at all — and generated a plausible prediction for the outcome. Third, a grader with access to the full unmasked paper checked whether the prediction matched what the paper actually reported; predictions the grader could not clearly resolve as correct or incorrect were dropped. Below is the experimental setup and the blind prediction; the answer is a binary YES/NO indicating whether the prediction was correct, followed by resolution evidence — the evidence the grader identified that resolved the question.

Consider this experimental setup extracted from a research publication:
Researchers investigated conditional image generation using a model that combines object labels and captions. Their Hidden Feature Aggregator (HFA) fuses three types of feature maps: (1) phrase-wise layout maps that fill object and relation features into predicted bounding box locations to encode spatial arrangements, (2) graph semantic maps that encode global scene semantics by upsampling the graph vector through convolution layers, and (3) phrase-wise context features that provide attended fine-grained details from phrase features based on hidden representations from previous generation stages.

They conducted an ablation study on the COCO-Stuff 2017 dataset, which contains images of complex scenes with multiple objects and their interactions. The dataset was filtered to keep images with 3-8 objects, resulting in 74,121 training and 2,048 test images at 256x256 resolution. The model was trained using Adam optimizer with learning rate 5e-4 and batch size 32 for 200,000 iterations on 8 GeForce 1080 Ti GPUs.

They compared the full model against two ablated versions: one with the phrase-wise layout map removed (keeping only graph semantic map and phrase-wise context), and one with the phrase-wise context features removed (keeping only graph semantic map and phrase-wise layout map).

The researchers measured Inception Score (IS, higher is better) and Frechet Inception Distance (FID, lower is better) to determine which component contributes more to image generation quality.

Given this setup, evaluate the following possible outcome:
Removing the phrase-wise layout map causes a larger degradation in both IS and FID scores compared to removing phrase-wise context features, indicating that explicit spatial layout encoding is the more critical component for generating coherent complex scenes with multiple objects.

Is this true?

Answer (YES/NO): NO